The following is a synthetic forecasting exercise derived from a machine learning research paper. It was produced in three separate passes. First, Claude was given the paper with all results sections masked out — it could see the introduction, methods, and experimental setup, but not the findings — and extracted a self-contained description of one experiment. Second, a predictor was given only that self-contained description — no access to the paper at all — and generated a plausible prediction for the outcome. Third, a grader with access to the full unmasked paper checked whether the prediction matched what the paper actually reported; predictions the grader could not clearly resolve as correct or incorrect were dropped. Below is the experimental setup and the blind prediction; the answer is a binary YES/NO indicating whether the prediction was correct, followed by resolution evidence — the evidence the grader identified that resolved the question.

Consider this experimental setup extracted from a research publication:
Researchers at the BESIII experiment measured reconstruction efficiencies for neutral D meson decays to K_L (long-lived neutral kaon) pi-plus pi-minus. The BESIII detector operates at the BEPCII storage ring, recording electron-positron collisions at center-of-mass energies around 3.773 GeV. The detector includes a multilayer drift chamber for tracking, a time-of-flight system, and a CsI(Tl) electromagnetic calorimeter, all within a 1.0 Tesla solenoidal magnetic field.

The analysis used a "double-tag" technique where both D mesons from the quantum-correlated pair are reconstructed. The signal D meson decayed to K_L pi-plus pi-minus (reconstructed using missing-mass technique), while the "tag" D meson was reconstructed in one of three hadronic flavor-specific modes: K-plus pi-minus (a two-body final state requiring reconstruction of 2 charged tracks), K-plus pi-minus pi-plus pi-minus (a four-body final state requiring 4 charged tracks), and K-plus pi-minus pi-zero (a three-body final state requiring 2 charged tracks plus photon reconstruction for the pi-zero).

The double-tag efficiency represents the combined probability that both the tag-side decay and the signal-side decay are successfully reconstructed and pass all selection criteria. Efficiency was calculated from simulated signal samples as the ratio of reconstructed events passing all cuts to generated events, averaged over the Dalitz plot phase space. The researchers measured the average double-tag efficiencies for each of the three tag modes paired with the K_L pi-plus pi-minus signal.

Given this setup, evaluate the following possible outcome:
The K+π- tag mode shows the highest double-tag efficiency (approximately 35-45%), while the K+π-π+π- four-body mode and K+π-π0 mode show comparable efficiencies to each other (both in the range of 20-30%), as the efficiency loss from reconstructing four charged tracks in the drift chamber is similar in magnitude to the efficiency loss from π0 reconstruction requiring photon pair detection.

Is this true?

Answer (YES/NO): NO